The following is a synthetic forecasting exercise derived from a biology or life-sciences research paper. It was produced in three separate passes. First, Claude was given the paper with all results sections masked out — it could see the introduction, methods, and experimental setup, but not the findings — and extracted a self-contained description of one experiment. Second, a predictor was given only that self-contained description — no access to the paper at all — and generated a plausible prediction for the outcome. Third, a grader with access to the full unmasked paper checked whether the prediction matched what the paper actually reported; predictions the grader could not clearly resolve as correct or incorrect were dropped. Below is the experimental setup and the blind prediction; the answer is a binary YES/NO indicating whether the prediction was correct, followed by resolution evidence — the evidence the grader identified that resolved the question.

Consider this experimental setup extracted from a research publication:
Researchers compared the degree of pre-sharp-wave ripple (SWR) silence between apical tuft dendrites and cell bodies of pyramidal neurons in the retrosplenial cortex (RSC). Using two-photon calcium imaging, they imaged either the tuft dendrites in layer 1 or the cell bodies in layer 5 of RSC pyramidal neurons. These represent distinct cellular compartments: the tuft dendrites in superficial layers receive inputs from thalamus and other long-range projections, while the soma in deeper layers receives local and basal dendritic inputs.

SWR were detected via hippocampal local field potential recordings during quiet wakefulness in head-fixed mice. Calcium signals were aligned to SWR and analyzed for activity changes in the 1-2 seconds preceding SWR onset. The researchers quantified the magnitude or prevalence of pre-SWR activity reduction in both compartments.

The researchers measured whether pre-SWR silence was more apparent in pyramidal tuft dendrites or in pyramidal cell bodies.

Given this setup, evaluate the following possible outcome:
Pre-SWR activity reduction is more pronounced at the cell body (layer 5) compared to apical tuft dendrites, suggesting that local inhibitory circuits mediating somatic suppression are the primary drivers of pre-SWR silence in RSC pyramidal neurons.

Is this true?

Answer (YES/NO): NO